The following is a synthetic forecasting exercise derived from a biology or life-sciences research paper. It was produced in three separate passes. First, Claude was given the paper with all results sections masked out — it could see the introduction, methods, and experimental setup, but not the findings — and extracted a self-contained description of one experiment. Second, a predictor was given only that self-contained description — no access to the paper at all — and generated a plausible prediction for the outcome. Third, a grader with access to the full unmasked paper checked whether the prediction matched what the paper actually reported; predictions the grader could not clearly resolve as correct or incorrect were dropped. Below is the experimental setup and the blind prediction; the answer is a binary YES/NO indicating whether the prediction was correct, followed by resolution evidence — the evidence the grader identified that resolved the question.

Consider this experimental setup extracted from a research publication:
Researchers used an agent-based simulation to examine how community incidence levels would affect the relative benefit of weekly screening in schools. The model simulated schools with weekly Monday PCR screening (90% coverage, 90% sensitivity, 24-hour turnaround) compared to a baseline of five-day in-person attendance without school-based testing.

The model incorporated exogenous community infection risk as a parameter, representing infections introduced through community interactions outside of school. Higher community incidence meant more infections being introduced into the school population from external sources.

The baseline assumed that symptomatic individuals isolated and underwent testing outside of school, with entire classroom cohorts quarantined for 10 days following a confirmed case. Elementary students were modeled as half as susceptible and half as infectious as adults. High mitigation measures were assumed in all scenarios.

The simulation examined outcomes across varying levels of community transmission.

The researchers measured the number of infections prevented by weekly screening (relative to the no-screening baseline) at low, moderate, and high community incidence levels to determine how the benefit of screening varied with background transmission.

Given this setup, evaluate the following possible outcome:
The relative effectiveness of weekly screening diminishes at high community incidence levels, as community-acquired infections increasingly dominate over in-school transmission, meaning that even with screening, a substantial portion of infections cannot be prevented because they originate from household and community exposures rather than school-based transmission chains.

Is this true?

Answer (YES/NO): NO